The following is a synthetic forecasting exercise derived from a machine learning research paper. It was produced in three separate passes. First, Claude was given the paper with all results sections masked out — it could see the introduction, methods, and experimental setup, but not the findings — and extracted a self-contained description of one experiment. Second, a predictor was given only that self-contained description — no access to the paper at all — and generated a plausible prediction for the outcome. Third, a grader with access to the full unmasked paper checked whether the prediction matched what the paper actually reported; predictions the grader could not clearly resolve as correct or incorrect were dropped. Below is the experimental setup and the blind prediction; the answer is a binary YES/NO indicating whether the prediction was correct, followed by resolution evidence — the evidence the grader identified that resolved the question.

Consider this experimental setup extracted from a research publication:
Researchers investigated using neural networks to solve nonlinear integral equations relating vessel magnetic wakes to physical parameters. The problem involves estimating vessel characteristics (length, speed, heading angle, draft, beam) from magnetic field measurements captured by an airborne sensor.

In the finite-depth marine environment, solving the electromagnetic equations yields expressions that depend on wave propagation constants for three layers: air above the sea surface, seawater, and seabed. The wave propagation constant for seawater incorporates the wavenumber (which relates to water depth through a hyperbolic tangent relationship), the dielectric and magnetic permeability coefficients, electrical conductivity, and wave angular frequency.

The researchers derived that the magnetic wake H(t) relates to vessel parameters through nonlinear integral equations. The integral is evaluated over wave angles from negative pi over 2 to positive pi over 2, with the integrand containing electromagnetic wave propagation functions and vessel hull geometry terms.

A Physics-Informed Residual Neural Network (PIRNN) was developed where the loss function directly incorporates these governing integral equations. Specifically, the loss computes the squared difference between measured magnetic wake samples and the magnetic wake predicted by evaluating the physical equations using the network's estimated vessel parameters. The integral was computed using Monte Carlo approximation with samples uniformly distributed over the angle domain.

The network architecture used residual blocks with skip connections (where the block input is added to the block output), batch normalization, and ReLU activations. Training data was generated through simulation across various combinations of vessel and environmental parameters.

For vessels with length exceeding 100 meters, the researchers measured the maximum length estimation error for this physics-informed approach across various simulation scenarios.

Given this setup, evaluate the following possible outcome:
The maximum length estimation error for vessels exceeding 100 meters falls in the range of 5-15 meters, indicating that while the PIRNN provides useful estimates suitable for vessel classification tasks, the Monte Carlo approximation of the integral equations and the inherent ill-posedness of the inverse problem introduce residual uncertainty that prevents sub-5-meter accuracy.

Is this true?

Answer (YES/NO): NO